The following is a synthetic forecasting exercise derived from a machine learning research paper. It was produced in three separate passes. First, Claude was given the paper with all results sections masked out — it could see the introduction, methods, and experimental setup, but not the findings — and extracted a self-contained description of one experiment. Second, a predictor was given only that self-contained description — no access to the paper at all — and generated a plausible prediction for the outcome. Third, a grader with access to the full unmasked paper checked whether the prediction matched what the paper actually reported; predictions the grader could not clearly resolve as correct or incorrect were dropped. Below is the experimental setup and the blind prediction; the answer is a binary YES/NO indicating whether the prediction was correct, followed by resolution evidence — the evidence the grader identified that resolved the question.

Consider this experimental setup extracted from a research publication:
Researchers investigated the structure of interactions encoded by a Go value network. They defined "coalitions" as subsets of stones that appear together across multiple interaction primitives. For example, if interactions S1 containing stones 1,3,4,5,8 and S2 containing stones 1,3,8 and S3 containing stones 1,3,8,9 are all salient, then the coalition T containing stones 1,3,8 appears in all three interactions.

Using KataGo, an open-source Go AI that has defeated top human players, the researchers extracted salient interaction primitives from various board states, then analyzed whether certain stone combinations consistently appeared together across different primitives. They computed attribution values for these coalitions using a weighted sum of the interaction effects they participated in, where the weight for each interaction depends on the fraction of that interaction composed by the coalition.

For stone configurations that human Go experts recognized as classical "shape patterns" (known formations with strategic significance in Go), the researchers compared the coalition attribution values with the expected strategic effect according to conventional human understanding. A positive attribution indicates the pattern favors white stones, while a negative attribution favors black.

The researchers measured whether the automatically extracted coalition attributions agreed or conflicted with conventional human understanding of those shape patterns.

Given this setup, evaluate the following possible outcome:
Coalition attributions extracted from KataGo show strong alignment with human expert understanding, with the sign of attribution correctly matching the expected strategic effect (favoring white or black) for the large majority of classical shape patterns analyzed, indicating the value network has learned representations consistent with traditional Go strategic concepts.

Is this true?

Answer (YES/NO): YES